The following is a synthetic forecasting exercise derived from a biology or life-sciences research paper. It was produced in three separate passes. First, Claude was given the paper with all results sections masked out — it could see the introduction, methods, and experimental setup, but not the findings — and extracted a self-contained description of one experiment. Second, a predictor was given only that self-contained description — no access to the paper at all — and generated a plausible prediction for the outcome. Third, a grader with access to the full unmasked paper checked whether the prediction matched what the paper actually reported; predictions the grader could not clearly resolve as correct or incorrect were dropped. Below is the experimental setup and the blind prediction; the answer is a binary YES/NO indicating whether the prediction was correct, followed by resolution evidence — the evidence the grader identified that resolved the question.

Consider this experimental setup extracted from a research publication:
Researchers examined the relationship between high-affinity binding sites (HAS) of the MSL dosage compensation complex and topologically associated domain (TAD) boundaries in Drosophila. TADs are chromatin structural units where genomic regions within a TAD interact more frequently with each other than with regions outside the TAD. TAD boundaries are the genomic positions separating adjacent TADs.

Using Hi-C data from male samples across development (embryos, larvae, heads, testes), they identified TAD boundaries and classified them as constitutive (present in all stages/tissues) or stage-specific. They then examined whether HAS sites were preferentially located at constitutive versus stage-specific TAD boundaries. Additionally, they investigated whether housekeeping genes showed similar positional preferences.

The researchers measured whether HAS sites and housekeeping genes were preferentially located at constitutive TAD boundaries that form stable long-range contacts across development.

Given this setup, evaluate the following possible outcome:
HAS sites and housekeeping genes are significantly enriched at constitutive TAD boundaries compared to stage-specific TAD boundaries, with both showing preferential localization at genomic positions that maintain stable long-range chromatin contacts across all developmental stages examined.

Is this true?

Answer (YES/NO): YES